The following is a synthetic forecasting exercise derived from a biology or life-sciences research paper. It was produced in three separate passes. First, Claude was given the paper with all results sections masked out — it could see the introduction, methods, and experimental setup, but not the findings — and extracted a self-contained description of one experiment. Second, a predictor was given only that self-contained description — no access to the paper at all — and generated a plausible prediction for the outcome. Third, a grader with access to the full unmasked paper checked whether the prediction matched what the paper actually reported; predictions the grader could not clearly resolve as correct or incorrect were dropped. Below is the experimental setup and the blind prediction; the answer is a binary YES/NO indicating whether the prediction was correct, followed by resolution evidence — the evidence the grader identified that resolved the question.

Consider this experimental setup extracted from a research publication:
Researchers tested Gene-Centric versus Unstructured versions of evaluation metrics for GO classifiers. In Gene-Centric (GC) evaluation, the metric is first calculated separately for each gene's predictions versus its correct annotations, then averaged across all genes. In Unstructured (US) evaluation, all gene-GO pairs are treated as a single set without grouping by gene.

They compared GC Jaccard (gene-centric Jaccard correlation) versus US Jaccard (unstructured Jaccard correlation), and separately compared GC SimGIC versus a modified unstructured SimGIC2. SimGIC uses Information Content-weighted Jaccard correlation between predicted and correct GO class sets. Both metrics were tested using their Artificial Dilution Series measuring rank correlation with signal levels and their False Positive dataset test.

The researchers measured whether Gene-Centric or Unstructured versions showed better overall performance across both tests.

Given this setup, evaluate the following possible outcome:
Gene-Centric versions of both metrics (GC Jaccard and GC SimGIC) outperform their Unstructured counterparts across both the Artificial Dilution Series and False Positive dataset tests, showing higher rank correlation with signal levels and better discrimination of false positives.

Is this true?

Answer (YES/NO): NO